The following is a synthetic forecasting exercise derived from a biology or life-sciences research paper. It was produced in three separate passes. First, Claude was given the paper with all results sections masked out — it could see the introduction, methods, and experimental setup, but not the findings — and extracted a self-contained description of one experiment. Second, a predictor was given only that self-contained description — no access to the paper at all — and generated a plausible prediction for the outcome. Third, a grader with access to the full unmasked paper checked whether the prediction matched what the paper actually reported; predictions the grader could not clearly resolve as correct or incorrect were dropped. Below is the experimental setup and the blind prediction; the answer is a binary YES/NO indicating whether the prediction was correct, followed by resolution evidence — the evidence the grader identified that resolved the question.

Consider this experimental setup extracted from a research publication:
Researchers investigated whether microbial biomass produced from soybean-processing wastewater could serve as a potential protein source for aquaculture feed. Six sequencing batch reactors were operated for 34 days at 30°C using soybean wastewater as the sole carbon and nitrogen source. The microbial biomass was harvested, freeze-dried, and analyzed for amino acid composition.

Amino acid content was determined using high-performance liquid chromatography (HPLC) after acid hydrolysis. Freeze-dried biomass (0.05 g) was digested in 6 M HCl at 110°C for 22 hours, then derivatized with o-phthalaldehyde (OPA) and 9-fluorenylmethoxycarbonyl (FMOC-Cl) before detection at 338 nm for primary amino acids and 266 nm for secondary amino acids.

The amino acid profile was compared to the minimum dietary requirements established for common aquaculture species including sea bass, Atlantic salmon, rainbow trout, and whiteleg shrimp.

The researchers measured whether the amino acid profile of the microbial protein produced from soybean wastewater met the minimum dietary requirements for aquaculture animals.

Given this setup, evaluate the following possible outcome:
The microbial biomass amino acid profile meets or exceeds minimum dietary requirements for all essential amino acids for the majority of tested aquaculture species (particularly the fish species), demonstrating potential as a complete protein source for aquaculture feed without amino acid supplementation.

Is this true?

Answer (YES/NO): NO